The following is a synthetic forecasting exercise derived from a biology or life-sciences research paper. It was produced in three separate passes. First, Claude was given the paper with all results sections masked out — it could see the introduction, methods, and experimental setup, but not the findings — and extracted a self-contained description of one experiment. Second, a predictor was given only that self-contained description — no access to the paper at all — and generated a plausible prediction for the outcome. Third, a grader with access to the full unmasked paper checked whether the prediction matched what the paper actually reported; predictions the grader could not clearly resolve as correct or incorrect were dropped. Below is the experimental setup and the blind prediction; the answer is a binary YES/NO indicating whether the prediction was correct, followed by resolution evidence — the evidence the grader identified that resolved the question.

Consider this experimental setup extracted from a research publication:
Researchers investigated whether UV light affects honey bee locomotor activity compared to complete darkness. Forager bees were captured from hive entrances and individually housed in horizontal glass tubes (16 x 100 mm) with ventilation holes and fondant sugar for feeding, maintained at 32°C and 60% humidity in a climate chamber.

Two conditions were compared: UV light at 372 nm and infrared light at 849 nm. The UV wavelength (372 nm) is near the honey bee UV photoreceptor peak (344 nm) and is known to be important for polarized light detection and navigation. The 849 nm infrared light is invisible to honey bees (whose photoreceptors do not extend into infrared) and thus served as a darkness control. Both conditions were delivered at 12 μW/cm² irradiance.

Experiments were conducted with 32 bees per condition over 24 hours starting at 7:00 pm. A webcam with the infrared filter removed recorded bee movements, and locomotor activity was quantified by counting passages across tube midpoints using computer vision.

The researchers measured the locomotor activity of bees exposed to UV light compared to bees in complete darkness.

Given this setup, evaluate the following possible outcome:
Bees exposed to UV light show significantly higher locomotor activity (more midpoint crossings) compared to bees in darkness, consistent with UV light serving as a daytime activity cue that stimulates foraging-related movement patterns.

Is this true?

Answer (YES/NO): NO